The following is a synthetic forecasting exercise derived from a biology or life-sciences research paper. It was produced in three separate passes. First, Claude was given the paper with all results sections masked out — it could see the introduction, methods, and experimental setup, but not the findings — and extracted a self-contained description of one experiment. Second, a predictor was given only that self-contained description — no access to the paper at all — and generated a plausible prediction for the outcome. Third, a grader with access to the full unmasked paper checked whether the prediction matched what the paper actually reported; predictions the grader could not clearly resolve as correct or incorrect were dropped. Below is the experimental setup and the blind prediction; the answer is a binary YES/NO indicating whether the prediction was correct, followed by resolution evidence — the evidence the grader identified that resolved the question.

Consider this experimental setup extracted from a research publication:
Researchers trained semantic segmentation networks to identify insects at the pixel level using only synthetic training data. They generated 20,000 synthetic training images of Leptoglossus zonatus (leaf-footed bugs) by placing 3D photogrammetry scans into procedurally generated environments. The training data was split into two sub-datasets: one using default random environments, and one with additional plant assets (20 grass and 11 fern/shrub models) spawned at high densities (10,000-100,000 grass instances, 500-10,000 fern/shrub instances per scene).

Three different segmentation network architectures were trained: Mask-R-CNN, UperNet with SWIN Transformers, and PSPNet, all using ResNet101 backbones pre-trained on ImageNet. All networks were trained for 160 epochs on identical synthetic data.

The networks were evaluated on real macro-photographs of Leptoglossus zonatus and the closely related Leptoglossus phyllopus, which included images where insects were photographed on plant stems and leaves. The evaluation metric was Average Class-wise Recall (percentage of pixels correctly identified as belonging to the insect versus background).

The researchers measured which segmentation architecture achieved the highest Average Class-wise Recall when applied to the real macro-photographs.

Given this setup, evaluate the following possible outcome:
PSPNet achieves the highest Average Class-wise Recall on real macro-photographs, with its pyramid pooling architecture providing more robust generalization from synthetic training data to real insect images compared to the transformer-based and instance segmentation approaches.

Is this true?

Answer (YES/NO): YES